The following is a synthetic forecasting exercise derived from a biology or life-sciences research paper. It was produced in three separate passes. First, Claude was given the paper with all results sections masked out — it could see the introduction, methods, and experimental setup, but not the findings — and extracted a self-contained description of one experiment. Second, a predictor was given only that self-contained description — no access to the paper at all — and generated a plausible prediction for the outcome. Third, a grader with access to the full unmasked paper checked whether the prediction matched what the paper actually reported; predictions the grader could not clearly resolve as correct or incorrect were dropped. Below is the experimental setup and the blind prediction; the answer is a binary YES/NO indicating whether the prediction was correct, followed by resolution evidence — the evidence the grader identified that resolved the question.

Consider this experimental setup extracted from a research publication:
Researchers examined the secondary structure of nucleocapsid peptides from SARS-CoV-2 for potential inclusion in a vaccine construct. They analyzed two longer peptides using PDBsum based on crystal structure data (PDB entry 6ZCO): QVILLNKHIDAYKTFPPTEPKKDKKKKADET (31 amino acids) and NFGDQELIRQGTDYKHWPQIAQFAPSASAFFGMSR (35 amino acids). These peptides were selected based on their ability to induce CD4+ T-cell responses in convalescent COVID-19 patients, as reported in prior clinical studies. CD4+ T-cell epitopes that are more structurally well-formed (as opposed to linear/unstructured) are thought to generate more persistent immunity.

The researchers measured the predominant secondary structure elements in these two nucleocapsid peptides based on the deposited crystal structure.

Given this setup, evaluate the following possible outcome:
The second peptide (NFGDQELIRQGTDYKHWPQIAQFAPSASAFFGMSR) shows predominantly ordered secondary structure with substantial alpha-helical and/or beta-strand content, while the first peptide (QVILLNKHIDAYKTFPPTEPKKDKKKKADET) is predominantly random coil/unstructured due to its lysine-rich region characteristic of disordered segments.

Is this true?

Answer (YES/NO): NO